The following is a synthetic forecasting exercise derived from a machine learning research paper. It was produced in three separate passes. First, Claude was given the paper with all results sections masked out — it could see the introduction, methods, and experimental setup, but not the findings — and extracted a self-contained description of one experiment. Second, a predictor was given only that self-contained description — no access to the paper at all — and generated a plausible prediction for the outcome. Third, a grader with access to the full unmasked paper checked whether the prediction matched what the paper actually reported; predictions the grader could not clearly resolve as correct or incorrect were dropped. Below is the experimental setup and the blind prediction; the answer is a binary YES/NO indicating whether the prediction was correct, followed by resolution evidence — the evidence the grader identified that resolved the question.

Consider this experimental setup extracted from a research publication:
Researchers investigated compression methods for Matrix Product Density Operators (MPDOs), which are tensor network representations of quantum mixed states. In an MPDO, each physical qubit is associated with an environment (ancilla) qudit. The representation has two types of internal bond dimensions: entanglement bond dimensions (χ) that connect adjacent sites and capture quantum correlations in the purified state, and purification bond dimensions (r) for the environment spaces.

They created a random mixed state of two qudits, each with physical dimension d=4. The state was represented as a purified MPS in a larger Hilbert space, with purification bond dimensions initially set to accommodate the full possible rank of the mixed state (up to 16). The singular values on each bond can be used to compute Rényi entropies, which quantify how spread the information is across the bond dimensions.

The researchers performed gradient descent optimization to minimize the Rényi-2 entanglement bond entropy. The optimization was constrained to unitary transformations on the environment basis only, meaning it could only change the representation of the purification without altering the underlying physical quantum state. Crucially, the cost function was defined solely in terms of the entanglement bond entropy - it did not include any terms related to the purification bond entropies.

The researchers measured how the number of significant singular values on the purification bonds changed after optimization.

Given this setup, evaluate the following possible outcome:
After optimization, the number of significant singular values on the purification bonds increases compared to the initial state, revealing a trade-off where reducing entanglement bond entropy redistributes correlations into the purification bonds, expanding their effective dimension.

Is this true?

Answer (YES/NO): NO